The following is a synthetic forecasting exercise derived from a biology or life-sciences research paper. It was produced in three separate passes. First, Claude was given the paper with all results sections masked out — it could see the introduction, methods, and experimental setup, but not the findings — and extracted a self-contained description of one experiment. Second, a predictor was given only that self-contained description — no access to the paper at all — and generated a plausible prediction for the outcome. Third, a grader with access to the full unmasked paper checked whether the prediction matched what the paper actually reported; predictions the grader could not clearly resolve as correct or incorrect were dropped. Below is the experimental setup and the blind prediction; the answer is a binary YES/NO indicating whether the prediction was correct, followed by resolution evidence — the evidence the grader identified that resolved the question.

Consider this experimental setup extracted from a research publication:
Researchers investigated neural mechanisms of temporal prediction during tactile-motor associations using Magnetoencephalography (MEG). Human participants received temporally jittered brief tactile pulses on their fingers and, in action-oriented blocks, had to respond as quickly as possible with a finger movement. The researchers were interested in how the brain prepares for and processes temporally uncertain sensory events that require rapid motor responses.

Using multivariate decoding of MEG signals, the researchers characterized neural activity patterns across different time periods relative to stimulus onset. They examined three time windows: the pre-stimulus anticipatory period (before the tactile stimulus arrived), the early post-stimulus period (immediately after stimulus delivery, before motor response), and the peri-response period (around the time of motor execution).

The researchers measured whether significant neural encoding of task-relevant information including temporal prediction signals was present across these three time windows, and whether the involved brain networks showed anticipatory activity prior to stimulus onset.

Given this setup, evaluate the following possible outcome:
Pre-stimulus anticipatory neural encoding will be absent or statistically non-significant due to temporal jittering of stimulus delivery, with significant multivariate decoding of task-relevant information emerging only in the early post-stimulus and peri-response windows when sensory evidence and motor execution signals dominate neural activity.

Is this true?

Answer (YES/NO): NO